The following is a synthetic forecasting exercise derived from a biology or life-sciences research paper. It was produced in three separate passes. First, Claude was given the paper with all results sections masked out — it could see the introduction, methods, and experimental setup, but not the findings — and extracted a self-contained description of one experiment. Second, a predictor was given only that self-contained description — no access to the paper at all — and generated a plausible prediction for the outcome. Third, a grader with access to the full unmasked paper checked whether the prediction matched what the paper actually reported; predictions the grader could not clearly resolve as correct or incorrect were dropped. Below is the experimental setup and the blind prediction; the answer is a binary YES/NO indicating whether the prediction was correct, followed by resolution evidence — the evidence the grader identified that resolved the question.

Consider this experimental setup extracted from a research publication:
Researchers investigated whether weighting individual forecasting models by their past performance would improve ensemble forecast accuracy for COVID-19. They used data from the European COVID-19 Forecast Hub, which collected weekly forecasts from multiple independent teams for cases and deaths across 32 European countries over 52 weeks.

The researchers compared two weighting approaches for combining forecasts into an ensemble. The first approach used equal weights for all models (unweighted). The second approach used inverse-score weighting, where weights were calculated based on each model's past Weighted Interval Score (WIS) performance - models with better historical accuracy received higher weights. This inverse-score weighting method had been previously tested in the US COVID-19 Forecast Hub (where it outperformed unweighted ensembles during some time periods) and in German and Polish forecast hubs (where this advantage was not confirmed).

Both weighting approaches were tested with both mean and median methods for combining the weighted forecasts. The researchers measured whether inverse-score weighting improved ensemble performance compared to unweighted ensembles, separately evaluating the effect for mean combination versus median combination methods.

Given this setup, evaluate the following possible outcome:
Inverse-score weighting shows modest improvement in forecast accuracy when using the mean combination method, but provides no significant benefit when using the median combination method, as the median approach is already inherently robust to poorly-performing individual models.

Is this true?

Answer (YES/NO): YES